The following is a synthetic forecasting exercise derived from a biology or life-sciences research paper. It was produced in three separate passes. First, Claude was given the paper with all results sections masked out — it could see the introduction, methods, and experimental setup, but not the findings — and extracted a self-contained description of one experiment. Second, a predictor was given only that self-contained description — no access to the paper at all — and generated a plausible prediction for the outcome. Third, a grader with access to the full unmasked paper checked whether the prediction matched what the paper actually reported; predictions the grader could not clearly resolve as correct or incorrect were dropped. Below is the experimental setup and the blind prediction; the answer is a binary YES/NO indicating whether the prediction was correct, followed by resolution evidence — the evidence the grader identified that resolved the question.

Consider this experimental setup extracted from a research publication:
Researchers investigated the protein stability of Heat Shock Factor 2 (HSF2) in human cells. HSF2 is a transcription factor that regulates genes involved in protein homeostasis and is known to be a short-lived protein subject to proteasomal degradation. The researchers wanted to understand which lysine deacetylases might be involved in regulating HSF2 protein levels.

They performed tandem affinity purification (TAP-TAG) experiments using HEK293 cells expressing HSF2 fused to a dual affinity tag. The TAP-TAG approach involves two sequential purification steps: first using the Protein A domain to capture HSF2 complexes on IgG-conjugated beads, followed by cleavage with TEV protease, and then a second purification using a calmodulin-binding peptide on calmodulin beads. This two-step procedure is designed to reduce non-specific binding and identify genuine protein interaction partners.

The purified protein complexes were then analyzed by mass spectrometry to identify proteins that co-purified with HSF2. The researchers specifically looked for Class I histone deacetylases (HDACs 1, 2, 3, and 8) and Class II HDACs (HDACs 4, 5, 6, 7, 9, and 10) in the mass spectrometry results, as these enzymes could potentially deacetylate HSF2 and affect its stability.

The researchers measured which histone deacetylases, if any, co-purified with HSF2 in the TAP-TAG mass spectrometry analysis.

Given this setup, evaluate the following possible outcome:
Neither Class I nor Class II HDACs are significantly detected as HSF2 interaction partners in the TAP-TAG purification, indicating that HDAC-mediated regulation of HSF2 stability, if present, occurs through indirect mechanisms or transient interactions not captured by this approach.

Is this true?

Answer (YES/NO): NO